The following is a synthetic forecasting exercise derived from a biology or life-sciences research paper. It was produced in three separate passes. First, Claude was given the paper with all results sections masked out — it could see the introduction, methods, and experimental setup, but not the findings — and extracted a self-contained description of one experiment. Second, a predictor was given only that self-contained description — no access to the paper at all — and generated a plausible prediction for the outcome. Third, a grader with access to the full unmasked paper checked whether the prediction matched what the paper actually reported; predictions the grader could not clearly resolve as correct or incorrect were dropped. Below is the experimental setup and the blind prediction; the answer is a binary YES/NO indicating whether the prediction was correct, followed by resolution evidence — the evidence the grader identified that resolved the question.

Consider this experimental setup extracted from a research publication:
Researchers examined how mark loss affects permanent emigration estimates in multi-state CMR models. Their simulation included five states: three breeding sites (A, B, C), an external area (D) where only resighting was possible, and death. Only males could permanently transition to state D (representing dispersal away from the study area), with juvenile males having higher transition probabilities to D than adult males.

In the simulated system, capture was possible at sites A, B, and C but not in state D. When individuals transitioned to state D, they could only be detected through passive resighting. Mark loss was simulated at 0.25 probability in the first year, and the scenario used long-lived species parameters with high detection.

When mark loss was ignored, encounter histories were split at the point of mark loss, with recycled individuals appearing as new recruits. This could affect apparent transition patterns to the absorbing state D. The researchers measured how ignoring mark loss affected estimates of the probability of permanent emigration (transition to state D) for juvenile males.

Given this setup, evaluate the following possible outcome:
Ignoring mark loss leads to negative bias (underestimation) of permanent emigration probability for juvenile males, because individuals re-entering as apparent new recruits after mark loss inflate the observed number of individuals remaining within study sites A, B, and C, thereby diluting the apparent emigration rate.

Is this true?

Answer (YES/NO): NO